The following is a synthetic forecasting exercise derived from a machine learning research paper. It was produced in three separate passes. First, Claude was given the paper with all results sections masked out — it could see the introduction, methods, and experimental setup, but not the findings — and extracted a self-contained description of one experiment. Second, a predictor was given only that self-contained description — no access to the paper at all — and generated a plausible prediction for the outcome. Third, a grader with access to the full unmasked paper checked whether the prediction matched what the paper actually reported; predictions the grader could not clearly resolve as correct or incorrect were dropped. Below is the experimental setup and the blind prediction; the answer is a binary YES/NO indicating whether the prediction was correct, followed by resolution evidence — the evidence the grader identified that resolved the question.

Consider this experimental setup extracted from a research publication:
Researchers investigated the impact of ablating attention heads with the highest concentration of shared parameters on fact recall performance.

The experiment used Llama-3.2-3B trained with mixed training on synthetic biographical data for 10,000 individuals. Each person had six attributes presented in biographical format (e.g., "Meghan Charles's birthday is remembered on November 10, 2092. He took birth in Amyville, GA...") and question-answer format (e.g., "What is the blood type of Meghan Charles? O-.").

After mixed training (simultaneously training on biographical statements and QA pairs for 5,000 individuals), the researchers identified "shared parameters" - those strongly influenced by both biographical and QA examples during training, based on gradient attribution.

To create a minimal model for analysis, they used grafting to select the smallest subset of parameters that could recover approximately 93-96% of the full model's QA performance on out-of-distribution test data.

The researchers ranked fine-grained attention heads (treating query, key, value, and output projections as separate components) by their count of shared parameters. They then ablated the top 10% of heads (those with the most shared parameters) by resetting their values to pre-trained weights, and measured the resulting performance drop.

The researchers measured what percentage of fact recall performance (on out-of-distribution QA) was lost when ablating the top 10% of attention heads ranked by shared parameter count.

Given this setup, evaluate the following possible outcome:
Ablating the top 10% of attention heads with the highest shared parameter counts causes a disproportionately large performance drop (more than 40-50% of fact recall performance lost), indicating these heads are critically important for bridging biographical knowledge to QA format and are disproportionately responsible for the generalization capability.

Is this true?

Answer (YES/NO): YES